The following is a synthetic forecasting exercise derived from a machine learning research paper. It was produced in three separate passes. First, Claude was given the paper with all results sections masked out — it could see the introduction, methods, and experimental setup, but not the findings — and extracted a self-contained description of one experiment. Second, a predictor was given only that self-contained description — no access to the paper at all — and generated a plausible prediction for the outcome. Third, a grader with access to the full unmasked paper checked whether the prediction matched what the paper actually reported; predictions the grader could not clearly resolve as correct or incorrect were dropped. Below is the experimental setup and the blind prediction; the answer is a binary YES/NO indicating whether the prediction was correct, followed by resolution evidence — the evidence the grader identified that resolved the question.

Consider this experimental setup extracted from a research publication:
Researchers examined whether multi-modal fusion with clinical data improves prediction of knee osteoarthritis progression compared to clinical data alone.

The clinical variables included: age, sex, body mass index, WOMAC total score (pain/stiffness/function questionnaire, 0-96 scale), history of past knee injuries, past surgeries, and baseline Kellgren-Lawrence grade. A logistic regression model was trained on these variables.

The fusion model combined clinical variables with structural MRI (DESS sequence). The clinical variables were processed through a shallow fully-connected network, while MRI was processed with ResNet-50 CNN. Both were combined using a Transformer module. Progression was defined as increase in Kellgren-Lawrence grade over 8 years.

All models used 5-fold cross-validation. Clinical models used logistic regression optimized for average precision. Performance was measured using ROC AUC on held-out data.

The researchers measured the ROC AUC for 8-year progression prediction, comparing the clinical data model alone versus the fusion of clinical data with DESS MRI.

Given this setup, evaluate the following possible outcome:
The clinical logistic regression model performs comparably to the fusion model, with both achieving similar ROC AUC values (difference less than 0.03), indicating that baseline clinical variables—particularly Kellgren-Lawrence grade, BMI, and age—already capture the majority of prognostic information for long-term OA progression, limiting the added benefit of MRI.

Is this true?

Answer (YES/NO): NO